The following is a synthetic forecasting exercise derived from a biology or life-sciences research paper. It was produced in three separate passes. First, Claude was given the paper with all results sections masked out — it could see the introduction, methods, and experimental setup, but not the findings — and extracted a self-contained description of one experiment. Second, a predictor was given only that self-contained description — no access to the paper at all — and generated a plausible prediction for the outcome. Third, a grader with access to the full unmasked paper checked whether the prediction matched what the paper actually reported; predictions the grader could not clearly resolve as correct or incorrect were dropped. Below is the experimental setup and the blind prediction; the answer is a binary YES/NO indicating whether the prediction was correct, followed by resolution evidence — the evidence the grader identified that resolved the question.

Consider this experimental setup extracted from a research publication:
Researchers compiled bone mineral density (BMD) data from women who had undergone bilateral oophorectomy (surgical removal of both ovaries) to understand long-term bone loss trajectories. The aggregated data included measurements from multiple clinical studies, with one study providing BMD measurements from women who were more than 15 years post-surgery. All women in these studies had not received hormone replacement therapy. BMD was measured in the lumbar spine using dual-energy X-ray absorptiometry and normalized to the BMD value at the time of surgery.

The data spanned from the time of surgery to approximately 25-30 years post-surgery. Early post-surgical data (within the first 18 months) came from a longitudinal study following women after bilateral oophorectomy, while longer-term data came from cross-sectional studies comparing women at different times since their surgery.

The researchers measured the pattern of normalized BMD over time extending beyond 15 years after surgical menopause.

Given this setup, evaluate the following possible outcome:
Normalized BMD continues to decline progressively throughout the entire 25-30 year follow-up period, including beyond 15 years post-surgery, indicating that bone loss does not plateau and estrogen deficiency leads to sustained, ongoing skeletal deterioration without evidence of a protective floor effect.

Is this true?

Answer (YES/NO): NO